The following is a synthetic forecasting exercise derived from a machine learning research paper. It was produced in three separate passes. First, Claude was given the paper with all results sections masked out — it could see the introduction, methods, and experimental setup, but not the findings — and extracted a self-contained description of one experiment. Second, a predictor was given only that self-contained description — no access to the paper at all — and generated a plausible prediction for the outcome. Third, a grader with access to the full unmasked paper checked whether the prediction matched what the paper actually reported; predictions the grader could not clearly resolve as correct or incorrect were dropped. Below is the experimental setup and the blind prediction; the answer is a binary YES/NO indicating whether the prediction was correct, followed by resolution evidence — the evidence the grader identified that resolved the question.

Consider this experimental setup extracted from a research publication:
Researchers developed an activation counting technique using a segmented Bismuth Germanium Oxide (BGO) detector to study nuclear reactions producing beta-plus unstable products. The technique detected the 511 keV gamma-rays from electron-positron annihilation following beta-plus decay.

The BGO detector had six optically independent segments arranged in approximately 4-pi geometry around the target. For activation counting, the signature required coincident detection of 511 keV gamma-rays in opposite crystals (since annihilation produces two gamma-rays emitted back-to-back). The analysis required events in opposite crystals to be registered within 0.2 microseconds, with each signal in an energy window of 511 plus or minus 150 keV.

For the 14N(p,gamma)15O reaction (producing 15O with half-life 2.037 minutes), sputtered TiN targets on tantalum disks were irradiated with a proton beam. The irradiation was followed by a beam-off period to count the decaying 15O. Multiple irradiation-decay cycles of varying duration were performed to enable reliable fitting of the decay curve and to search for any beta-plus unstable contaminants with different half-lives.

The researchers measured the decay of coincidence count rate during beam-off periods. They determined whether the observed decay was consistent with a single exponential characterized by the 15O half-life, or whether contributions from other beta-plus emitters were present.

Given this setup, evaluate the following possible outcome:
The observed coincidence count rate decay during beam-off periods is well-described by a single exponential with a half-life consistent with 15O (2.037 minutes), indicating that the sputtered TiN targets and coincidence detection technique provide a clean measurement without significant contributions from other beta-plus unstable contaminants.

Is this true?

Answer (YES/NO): YES